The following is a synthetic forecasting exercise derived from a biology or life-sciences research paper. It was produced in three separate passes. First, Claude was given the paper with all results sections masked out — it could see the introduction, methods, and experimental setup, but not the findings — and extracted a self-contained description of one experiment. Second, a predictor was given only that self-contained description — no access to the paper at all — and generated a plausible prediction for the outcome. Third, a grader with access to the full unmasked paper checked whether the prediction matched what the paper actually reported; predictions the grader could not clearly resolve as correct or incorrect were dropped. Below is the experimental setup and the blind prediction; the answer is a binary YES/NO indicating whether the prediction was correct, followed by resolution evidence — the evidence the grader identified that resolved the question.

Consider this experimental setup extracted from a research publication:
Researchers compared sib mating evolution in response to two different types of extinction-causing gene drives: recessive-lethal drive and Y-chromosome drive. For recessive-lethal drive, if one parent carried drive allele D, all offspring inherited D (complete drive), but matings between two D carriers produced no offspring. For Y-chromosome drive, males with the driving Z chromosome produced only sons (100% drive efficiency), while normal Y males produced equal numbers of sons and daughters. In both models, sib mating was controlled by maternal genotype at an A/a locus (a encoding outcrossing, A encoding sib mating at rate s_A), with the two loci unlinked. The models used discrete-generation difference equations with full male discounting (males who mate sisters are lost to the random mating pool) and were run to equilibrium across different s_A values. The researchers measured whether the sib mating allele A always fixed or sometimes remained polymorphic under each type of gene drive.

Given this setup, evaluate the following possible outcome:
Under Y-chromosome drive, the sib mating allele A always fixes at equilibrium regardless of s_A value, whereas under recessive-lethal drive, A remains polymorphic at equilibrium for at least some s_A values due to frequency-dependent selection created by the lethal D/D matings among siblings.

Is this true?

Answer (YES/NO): YES